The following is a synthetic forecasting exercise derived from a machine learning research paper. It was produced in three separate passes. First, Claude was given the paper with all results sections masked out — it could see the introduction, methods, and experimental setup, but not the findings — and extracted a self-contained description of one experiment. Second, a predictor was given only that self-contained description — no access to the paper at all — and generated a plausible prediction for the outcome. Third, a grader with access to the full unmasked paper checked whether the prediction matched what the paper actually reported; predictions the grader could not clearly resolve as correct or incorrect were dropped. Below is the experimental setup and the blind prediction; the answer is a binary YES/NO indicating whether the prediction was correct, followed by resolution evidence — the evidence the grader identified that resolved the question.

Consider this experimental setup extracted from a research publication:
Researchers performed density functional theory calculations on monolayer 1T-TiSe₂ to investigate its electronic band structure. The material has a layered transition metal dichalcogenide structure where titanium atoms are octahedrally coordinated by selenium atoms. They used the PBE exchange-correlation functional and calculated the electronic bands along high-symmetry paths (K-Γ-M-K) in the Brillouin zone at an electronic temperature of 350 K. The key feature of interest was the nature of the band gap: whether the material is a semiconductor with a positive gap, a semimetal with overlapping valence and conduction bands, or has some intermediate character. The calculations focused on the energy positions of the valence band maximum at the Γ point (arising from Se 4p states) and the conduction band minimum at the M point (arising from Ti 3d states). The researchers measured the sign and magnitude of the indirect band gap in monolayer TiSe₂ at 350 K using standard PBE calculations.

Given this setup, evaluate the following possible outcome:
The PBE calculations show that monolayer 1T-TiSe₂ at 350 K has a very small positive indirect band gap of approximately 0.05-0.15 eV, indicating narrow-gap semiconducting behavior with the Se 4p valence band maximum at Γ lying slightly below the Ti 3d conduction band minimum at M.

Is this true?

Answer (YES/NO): NO